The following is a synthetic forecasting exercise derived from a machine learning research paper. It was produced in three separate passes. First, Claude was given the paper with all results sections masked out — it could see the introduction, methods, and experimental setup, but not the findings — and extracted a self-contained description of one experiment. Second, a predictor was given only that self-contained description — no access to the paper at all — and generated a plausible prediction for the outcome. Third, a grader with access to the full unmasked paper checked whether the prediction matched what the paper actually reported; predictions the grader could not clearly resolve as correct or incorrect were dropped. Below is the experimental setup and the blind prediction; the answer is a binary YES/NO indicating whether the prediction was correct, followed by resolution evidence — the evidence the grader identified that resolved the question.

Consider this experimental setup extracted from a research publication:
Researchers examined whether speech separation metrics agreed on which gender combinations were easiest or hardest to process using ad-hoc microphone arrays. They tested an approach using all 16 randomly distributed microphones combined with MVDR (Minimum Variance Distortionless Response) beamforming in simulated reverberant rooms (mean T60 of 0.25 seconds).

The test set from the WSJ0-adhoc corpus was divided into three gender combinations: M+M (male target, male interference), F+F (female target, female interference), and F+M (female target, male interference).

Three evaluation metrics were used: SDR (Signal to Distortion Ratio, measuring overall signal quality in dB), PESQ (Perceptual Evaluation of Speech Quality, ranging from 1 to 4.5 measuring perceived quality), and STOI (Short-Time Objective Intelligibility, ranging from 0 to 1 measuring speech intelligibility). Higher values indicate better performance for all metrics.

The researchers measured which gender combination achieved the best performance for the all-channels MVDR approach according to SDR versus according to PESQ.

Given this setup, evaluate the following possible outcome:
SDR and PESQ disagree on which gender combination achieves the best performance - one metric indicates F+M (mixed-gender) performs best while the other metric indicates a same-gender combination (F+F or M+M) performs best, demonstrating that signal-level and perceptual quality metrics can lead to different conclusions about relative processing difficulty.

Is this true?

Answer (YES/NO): YES